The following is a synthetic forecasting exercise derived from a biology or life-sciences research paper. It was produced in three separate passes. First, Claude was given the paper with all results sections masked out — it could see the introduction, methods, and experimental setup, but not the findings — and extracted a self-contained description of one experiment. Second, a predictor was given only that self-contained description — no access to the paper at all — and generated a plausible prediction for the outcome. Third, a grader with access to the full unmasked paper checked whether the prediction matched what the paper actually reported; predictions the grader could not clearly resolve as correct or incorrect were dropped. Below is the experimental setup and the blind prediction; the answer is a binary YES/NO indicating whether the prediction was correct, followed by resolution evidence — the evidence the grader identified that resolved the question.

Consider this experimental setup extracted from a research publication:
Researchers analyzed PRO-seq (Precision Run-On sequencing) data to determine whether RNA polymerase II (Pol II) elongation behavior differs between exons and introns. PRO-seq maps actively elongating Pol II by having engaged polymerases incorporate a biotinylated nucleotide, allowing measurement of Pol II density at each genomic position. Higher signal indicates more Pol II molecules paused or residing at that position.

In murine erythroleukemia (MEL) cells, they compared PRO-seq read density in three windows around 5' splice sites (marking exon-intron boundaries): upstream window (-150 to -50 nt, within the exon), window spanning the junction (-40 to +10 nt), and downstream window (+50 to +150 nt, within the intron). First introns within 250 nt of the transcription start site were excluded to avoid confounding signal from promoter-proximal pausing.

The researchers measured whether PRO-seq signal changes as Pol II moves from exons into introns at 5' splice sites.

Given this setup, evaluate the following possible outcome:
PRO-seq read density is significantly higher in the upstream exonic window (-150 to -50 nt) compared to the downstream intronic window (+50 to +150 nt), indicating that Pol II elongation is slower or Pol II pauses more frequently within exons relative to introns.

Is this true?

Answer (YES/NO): YES